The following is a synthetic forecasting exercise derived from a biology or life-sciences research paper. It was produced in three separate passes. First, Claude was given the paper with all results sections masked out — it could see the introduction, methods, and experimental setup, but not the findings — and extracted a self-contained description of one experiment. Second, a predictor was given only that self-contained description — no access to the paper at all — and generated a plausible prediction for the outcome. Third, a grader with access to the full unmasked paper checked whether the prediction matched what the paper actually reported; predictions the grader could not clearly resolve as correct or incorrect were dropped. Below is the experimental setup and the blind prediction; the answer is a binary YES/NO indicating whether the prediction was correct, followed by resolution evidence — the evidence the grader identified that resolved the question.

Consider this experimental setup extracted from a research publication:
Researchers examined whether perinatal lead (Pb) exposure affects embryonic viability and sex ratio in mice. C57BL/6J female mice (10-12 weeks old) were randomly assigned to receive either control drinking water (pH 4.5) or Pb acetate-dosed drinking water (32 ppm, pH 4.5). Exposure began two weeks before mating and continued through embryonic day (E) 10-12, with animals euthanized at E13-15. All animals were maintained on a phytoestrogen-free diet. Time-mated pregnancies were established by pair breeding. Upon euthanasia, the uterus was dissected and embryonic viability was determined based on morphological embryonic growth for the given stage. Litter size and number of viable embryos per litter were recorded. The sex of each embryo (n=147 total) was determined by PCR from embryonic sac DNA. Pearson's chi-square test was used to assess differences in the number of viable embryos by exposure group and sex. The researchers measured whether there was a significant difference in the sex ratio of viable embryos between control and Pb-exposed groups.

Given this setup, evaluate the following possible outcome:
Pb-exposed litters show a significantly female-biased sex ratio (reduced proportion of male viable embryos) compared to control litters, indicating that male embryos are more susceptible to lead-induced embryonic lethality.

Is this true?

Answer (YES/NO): NO